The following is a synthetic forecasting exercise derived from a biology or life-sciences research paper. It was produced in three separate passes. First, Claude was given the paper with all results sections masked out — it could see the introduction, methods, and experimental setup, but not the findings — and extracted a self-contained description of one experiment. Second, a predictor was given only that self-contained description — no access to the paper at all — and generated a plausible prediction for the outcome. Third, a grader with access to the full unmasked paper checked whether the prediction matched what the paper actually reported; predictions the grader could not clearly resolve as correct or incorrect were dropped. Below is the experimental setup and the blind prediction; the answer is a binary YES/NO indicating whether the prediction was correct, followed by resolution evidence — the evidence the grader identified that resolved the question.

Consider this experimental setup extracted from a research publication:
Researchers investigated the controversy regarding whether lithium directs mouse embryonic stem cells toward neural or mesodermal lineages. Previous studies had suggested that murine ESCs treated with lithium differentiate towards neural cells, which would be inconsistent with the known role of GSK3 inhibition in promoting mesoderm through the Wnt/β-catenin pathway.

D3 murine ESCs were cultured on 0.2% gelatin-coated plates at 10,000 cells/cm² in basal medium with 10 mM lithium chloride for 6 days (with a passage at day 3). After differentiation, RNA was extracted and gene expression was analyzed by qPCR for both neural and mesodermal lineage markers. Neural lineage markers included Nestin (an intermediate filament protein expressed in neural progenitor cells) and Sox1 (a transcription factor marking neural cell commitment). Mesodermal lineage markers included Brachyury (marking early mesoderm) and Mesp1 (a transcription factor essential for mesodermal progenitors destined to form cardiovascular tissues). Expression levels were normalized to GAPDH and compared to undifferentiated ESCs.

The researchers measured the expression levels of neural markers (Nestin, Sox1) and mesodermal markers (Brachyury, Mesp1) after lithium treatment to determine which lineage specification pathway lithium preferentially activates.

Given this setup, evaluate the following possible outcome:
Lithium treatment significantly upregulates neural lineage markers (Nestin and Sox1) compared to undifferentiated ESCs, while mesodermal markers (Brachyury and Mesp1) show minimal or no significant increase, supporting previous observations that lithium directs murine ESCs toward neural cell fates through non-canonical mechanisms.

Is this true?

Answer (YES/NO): NO